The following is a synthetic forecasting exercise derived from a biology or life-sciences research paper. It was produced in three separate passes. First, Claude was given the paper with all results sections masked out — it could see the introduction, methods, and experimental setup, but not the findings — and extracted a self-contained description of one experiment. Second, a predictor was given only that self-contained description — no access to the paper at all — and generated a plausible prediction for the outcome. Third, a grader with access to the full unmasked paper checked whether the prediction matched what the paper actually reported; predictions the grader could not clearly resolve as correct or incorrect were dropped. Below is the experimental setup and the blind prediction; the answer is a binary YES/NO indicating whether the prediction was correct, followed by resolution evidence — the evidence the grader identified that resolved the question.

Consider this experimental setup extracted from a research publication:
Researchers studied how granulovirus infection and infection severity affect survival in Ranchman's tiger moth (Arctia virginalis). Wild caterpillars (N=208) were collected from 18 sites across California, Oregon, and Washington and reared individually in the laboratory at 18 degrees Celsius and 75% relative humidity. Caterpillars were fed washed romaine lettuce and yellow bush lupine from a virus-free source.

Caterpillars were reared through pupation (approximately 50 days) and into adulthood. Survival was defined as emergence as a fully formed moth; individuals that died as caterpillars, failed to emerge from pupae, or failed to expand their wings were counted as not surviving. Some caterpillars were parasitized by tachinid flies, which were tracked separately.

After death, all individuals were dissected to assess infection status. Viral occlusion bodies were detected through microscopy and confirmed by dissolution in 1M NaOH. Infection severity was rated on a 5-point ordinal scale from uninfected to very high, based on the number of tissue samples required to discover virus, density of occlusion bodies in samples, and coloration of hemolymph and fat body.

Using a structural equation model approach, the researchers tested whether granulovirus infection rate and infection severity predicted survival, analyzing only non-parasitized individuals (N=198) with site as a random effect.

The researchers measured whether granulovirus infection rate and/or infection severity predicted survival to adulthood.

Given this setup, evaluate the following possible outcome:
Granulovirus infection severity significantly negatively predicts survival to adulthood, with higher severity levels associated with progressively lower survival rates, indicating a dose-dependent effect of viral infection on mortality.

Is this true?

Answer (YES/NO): YES